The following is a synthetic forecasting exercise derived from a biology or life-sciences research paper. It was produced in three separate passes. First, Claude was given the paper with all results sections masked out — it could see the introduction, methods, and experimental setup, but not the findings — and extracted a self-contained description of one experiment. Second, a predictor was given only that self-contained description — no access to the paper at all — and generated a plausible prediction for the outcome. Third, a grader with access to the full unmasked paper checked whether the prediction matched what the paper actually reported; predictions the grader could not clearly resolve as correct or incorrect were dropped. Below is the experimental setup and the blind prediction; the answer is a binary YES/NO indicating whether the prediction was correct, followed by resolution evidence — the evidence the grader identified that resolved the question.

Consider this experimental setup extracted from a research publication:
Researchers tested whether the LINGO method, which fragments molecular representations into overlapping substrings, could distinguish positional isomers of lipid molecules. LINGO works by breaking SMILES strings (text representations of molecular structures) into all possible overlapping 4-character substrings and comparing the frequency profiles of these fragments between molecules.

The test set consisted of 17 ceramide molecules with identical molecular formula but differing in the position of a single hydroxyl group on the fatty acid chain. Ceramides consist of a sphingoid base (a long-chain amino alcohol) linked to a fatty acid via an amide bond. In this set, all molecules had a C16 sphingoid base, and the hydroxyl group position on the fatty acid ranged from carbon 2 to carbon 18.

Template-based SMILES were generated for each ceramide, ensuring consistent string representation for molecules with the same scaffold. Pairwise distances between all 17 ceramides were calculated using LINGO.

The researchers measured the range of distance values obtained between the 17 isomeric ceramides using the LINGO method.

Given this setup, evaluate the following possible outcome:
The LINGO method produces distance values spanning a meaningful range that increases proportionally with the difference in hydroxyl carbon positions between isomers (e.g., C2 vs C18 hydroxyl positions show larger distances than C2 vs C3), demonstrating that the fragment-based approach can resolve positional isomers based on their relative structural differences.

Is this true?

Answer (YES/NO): NO